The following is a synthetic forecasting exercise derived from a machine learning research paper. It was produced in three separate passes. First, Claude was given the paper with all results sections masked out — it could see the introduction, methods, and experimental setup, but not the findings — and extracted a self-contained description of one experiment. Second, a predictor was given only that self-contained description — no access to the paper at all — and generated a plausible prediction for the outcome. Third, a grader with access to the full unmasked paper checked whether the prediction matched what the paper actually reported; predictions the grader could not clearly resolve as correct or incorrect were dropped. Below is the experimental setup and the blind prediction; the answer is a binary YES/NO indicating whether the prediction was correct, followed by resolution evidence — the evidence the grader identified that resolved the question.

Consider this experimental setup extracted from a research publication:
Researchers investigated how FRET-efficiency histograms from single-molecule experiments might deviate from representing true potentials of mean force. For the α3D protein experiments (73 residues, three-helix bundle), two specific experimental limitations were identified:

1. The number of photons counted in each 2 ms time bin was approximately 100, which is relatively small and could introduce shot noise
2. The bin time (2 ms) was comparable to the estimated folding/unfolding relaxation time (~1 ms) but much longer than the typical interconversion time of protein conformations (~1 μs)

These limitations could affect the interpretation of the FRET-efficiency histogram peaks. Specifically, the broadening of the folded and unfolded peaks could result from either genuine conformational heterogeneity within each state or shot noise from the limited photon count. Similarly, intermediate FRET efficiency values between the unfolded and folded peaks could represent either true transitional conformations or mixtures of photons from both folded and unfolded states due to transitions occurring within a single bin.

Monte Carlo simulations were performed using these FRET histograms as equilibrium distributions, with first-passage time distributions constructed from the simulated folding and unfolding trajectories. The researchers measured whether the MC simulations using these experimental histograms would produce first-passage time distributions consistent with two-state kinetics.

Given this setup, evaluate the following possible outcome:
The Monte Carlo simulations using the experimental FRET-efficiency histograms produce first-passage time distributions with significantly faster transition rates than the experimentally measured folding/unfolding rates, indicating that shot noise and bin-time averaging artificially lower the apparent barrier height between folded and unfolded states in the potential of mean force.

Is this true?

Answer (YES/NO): NO